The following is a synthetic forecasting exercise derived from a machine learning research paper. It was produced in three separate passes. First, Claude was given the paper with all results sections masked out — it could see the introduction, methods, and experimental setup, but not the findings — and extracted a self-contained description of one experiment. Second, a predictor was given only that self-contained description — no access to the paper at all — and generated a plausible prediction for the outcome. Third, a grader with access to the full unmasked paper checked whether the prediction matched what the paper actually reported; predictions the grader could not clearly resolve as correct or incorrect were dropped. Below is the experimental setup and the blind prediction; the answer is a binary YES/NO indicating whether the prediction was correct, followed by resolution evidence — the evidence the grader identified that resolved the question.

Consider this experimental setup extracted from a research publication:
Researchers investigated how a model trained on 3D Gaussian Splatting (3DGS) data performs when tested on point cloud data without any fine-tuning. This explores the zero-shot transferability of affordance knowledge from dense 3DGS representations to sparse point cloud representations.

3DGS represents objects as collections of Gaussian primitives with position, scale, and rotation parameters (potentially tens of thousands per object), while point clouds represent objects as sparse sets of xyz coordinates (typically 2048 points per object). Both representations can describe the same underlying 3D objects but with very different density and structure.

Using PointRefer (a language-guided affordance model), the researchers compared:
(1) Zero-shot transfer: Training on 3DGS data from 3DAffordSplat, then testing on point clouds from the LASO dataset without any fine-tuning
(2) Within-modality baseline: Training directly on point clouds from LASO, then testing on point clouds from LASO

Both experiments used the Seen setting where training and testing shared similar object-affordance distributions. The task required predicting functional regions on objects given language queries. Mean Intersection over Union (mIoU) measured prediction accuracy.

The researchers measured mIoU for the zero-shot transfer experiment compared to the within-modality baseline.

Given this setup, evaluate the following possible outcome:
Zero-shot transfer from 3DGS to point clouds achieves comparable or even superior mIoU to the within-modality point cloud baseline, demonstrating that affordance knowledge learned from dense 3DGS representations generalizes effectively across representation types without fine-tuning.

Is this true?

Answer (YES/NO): NO